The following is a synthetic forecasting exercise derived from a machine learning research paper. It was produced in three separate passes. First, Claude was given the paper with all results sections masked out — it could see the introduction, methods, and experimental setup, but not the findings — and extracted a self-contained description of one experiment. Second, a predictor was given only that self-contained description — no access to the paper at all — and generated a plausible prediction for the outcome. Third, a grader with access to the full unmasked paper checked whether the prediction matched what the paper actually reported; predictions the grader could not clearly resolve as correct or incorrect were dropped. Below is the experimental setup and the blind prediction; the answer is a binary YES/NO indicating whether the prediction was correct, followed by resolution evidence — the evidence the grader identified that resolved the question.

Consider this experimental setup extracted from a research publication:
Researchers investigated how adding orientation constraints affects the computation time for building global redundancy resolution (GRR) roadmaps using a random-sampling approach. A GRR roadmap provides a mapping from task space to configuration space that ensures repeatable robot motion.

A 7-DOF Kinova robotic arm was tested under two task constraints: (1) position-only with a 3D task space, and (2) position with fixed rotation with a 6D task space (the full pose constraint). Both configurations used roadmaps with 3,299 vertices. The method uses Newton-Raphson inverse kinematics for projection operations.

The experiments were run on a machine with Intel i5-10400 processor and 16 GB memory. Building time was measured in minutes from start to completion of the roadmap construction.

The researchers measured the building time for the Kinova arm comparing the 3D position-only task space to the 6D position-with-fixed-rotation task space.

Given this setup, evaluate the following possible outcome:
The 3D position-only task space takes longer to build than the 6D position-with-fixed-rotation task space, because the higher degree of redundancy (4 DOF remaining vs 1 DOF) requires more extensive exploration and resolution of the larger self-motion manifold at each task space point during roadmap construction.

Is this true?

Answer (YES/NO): NO